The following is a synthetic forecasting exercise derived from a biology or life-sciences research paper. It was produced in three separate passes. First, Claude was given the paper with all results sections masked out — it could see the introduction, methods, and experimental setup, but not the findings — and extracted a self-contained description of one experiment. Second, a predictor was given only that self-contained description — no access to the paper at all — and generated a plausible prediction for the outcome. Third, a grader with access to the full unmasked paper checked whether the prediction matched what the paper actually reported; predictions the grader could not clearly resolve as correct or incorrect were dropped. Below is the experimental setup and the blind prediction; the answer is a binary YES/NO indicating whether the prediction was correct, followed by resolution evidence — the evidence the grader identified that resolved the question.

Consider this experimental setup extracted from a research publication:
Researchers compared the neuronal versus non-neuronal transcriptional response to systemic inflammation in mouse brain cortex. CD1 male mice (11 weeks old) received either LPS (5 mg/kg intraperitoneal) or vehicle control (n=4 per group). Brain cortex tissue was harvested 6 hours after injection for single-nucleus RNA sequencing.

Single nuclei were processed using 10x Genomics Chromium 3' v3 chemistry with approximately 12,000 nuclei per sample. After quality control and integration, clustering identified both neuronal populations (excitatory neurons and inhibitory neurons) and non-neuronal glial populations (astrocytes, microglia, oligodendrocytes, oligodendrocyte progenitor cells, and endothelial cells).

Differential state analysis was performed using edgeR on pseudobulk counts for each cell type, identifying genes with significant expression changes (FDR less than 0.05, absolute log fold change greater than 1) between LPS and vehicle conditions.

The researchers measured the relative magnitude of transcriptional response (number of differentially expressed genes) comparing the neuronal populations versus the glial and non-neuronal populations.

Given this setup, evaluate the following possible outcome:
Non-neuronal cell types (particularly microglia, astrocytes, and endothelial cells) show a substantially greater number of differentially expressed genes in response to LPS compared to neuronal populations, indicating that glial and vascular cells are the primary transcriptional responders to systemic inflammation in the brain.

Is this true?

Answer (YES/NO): YES